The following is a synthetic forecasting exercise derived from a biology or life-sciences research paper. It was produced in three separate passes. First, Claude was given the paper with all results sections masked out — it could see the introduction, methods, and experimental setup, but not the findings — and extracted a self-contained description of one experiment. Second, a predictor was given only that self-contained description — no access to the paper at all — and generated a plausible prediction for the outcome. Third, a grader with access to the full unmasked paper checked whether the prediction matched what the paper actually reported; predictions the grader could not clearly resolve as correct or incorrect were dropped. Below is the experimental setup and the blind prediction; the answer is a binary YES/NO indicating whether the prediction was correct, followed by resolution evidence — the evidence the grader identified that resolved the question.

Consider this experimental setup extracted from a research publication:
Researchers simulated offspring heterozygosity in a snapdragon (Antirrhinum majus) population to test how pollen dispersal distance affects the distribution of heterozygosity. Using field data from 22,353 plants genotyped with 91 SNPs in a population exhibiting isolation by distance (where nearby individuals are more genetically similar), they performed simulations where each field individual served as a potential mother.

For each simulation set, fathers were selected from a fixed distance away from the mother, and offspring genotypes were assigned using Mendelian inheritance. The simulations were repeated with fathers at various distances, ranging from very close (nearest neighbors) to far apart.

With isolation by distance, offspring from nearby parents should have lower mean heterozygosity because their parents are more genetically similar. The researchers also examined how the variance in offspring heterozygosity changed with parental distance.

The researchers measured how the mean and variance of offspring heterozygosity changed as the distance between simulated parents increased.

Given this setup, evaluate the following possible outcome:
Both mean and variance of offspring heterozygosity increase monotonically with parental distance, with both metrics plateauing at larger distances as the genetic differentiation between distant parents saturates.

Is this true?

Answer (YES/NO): NO